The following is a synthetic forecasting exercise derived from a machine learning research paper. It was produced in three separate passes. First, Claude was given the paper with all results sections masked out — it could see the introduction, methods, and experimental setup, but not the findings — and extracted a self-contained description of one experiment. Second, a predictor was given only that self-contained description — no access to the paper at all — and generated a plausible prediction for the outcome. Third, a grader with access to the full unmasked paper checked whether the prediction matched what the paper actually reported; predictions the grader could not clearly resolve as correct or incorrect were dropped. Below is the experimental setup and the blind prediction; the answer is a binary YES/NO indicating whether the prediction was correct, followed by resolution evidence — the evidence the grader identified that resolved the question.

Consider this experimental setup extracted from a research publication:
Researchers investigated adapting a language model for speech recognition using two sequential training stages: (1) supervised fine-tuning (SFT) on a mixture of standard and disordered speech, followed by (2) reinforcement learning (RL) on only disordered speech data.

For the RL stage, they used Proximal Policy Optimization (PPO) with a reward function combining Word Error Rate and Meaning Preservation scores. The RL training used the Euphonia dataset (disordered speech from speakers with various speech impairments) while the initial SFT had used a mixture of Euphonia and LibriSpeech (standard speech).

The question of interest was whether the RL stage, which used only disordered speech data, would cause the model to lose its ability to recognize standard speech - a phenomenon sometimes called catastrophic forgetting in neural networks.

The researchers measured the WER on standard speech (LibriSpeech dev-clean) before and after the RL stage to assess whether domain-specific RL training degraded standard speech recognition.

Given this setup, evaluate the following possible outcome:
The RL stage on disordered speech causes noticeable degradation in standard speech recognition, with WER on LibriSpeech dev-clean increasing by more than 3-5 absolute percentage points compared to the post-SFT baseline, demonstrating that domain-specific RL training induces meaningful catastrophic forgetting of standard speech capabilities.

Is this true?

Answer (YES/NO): NO